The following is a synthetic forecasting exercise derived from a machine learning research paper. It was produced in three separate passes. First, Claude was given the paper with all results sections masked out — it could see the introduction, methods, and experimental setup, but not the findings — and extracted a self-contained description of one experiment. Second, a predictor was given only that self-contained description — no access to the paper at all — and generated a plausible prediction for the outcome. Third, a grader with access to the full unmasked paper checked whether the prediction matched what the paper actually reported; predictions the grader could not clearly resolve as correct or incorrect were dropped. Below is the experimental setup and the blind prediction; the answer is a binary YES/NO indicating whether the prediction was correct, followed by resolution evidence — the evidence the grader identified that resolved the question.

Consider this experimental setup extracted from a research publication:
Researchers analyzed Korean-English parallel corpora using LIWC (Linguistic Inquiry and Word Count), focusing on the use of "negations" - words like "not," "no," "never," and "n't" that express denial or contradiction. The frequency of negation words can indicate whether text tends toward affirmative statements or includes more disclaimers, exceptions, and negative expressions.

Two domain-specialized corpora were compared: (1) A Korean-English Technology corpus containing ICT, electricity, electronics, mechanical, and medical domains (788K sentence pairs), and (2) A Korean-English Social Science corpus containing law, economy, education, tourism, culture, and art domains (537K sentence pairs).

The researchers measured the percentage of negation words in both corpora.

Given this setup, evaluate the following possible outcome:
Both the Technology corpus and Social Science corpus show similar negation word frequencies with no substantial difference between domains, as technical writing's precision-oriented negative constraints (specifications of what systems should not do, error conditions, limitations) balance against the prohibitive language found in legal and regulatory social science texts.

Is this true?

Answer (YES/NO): NO